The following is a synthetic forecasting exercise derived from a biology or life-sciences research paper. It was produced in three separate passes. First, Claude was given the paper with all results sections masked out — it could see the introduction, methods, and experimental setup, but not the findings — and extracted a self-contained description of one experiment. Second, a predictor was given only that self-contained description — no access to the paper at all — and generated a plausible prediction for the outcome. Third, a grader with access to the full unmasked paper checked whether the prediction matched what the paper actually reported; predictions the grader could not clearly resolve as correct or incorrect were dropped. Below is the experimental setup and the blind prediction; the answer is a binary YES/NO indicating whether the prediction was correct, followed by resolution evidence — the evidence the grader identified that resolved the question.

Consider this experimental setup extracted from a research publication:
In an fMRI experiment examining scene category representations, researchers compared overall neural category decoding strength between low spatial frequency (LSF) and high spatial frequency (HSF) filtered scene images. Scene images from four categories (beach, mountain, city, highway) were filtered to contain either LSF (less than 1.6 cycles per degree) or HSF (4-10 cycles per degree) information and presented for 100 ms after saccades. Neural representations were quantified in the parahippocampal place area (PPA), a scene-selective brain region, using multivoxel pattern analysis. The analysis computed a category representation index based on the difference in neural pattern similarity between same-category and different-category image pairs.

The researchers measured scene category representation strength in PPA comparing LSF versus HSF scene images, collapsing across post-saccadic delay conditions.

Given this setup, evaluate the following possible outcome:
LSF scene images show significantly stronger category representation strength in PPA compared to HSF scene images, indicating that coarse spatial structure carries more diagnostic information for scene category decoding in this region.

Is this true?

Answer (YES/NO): NO